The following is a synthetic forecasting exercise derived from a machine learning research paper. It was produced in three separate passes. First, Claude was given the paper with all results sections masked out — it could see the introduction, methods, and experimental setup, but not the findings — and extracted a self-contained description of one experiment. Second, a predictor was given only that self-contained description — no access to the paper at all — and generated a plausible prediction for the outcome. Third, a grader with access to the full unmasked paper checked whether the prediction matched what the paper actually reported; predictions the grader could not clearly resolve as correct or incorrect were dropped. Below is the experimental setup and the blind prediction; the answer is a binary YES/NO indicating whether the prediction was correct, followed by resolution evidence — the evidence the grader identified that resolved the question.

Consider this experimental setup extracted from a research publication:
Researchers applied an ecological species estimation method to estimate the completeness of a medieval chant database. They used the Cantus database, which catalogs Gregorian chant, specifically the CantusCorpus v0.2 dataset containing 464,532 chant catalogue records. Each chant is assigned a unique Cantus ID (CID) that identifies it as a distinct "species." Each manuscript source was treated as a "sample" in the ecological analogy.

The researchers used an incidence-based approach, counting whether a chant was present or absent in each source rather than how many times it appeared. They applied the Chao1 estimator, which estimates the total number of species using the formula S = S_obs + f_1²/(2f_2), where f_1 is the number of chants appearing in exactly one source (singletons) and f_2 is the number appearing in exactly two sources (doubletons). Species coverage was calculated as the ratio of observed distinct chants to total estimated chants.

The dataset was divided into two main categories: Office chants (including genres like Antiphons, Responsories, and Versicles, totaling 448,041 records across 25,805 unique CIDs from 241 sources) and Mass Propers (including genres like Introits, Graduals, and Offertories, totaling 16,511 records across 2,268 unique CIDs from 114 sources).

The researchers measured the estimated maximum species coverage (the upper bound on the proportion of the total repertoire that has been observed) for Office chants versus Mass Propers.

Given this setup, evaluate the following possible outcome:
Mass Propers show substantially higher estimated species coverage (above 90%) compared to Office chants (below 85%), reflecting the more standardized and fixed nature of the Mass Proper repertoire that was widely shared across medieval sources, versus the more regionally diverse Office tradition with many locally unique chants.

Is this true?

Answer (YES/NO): NO